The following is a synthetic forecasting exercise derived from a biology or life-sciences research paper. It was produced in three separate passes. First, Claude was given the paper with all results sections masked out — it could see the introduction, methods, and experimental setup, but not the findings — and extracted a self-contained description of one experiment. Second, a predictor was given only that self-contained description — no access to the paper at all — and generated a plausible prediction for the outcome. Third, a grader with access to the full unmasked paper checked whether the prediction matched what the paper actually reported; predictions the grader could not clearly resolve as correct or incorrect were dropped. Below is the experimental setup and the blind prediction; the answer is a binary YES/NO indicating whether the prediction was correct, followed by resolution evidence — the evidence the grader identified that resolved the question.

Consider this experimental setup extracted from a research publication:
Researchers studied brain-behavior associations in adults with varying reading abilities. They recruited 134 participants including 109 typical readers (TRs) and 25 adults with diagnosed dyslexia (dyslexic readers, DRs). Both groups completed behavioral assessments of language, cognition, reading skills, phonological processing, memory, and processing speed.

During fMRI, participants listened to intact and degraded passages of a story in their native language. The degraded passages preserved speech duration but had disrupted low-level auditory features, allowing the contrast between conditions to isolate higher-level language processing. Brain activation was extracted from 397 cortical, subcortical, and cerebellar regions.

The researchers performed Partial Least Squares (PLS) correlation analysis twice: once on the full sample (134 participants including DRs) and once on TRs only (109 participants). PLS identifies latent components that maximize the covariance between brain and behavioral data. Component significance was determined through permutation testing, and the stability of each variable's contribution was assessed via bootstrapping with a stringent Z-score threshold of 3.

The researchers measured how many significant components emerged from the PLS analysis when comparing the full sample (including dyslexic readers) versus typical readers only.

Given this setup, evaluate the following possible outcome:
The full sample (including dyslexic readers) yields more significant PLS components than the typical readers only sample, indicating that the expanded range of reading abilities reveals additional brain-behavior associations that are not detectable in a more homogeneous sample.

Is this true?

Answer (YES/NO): NO